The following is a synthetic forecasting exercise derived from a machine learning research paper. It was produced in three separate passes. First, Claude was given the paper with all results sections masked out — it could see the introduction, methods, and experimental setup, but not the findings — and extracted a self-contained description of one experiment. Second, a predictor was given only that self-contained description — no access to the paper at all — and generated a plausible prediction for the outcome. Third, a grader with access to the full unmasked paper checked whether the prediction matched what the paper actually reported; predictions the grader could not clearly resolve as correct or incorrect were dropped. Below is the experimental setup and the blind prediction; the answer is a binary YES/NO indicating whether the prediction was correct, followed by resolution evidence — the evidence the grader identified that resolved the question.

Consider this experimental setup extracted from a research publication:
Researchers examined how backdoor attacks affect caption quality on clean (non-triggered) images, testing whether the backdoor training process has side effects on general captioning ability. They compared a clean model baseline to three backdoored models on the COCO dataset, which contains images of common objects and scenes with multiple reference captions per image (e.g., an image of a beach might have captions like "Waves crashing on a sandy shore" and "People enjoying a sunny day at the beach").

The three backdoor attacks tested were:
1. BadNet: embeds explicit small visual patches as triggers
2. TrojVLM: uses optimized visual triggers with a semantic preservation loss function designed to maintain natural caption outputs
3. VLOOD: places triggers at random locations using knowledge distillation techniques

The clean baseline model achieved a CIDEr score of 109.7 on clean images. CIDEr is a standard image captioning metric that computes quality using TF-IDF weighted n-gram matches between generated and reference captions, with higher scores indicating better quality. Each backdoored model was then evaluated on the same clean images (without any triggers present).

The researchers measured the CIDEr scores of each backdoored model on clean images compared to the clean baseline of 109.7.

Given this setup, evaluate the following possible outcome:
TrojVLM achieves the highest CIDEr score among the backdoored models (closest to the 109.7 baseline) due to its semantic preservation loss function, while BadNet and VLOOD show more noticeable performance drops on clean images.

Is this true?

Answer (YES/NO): YES